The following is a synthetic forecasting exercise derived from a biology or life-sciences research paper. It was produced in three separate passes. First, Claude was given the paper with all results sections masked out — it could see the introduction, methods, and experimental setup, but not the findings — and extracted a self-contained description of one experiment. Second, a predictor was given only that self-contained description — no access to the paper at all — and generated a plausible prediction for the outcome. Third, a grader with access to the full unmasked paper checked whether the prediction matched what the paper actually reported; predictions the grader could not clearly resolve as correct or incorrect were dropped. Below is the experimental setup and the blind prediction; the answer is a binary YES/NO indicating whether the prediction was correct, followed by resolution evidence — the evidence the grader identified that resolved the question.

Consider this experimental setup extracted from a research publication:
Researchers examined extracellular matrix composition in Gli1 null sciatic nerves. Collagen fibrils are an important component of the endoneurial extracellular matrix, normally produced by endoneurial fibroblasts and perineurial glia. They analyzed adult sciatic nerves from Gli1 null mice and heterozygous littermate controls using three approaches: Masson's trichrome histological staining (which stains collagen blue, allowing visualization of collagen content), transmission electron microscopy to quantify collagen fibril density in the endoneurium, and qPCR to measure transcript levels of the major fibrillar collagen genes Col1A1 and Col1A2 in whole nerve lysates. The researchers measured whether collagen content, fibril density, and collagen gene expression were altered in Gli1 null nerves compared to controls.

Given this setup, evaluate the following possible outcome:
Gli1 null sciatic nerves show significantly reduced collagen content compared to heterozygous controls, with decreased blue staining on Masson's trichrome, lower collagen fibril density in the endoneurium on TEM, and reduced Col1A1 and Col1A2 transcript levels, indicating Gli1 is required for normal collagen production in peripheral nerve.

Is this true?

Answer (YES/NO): YES